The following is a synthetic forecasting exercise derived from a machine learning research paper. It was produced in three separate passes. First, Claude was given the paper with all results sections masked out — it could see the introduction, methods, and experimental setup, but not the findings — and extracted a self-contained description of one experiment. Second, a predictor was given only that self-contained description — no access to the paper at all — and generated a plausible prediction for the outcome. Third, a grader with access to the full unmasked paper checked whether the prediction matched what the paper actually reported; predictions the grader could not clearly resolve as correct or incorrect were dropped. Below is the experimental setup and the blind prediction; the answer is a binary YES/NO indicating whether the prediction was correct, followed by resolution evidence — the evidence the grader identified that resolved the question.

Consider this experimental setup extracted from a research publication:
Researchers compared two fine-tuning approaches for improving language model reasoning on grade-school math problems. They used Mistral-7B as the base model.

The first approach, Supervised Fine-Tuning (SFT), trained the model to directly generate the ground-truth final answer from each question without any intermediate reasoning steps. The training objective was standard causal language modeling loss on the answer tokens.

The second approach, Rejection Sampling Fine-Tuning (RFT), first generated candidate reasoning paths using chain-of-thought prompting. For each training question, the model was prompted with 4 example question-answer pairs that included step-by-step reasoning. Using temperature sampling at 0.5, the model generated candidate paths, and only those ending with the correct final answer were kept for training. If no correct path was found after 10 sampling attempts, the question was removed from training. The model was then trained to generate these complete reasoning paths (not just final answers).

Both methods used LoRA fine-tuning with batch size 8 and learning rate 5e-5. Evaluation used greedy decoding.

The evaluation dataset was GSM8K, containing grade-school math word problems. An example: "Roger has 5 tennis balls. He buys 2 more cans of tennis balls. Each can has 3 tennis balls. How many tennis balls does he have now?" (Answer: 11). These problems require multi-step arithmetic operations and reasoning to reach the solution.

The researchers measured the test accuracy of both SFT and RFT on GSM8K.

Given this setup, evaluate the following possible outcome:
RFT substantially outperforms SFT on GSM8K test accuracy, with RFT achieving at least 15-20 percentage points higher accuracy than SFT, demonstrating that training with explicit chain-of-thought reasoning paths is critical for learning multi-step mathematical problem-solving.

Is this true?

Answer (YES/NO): YES